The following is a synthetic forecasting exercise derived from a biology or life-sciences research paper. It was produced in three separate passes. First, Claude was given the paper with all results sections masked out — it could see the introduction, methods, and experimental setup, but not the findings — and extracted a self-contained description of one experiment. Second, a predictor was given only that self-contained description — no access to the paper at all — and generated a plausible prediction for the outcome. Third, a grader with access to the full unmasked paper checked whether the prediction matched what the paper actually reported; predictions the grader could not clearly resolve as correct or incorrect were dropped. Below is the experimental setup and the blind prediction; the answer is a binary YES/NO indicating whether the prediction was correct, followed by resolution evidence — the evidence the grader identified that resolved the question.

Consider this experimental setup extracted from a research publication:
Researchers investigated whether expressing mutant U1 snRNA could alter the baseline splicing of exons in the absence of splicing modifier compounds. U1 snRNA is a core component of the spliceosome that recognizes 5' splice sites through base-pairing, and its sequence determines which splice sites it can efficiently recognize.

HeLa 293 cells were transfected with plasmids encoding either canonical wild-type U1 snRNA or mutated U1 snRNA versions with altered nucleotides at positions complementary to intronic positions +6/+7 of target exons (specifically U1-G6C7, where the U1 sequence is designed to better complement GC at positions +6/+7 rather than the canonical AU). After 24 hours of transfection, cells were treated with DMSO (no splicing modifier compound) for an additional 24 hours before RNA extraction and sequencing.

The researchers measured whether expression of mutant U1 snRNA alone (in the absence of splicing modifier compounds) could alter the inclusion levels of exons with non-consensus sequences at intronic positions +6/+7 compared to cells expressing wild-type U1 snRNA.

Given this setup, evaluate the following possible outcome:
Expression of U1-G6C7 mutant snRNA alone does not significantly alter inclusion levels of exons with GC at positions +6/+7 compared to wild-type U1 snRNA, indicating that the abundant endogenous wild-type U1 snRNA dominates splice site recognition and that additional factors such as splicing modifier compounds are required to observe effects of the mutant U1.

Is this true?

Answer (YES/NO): YES